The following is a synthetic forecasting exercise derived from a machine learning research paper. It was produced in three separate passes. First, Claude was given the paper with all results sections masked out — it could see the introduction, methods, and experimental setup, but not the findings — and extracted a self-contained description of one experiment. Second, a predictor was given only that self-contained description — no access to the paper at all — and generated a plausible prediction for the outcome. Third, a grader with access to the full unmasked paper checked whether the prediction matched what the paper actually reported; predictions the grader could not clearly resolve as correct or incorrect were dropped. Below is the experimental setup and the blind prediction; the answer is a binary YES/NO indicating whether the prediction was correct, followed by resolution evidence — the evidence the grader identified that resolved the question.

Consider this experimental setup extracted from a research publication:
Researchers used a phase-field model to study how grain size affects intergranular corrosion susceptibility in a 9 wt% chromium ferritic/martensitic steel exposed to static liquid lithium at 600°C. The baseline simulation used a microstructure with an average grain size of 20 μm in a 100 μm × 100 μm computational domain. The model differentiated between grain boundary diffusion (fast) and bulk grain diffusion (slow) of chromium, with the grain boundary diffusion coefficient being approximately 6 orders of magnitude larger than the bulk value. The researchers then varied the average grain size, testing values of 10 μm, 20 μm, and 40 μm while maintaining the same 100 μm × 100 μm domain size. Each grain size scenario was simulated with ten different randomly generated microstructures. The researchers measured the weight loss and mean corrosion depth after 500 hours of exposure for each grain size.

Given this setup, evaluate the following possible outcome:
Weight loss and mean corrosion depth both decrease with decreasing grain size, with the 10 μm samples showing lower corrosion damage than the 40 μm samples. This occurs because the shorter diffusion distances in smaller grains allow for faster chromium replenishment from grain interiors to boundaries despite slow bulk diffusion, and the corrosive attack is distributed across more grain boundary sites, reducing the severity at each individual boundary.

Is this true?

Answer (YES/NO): NO